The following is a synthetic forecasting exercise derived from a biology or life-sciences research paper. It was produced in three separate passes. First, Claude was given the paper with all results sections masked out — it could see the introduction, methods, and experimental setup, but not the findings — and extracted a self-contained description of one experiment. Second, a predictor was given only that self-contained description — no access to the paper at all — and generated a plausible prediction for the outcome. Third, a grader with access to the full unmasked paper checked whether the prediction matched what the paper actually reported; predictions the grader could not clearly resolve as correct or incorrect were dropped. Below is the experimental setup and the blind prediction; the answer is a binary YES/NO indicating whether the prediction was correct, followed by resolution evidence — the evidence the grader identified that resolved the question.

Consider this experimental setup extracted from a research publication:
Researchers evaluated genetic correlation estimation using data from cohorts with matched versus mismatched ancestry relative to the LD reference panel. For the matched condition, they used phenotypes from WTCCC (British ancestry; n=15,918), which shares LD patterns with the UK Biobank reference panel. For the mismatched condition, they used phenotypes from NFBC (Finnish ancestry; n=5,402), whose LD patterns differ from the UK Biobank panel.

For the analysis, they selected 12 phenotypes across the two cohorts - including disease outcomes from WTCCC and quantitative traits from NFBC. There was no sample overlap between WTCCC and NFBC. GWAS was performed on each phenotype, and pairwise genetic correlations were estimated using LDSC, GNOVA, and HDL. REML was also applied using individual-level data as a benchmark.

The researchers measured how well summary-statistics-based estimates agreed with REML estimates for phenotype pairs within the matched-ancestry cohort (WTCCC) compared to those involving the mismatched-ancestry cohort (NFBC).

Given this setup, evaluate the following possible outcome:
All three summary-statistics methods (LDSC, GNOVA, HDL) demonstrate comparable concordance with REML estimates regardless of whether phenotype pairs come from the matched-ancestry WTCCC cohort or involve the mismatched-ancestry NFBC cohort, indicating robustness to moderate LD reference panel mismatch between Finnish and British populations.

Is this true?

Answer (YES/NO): NO